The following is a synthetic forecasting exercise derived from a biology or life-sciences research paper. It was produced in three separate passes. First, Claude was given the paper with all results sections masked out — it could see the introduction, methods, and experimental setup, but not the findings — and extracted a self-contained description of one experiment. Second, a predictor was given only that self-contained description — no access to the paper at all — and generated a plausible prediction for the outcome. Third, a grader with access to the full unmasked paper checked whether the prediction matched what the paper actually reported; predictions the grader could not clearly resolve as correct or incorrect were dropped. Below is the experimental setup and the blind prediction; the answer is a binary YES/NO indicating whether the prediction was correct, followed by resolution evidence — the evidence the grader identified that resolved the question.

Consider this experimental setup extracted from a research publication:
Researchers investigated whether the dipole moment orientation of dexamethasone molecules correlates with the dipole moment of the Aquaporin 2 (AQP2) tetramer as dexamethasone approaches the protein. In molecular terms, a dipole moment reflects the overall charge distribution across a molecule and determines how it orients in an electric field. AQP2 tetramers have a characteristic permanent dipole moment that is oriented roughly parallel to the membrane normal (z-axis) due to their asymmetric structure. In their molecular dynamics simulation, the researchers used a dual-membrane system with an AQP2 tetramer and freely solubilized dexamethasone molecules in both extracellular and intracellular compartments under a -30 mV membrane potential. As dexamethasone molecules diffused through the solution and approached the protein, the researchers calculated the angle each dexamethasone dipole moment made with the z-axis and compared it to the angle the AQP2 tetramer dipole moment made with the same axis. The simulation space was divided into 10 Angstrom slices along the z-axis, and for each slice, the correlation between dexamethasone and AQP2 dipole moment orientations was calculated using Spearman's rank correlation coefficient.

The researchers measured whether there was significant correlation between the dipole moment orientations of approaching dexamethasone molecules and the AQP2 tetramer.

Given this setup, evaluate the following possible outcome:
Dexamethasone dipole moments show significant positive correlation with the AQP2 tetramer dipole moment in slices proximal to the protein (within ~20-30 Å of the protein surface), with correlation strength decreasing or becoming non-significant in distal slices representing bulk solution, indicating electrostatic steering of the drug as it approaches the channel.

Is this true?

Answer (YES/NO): YES